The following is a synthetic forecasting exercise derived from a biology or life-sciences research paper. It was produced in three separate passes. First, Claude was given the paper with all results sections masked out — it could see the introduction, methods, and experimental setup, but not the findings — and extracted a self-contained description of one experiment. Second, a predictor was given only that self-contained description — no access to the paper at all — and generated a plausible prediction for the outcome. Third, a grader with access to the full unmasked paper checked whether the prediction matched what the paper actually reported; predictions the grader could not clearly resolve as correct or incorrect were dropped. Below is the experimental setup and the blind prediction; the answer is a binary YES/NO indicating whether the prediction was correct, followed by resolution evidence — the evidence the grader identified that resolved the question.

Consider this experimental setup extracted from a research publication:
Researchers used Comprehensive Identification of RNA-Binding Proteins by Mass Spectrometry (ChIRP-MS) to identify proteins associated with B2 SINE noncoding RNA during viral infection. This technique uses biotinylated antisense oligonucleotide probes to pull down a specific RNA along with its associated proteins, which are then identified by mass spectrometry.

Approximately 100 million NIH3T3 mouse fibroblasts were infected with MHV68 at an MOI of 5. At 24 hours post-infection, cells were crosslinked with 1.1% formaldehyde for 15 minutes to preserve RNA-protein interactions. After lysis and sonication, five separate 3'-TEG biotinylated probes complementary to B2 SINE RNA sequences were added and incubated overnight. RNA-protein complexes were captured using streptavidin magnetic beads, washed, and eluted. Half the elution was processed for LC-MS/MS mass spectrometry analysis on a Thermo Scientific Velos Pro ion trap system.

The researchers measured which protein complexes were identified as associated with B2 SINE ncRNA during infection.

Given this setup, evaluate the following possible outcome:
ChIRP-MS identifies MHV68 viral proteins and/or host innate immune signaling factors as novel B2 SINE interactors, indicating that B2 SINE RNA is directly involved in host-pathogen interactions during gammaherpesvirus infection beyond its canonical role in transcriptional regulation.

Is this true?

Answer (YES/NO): NO